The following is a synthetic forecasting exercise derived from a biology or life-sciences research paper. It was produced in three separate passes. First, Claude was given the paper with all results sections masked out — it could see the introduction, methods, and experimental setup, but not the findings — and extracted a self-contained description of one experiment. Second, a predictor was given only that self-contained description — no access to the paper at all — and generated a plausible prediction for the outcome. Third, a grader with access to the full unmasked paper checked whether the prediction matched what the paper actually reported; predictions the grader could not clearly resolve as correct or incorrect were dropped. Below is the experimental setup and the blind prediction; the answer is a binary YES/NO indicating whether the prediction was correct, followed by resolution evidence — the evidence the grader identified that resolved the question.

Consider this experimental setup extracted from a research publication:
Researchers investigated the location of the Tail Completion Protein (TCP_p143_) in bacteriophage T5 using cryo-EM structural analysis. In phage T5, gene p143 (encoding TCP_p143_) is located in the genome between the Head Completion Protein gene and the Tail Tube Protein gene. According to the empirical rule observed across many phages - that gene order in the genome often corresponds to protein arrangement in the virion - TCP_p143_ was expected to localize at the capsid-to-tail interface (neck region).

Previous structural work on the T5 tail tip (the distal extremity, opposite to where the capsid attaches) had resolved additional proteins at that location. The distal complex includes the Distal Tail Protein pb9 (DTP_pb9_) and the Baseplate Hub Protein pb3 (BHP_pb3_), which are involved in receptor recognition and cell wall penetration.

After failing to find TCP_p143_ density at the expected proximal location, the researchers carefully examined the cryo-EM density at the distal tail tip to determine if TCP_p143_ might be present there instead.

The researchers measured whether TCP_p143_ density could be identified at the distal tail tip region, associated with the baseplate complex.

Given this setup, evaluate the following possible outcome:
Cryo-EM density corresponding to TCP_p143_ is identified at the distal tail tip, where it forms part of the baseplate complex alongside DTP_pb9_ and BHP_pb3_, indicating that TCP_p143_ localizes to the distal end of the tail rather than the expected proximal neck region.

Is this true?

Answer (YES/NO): YES